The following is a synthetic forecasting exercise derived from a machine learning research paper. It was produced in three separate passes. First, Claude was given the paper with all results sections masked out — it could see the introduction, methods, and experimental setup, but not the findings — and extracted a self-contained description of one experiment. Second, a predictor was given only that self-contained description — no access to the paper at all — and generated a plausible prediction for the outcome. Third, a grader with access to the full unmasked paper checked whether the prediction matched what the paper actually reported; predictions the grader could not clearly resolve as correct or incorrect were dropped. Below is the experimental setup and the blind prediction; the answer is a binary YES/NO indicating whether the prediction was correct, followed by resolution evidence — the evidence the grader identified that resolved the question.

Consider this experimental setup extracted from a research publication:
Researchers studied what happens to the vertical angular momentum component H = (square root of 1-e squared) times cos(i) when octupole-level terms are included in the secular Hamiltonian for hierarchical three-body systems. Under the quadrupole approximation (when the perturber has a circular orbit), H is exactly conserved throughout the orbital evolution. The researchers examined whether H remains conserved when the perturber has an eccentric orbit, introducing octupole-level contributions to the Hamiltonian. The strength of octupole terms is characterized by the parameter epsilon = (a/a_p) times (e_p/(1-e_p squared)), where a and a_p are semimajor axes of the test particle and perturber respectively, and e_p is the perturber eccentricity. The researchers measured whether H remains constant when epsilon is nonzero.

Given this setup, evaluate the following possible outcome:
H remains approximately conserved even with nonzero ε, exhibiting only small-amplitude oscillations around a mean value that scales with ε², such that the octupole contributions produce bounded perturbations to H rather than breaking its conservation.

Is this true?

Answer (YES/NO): NO